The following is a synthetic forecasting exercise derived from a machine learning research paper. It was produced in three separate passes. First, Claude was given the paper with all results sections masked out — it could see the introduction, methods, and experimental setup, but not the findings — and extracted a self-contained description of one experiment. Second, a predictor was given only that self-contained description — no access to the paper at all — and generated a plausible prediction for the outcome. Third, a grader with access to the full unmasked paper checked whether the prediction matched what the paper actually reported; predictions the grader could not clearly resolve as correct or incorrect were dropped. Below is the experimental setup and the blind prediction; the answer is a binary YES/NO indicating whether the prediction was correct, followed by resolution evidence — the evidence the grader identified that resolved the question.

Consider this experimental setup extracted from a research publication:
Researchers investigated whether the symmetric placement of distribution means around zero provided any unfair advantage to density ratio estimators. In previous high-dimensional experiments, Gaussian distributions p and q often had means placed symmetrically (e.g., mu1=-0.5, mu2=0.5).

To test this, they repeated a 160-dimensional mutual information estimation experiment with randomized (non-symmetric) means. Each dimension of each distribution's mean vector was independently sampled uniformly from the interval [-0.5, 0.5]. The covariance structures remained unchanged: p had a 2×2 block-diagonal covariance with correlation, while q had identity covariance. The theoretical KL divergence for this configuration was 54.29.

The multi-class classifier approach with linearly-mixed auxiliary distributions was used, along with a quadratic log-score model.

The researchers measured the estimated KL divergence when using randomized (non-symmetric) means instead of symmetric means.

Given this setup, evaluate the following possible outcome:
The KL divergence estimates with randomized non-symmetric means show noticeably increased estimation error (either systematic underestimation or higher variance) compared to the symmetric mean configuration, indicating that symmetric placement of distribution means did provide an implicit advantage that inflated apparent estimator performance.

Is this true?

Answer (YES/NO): NO